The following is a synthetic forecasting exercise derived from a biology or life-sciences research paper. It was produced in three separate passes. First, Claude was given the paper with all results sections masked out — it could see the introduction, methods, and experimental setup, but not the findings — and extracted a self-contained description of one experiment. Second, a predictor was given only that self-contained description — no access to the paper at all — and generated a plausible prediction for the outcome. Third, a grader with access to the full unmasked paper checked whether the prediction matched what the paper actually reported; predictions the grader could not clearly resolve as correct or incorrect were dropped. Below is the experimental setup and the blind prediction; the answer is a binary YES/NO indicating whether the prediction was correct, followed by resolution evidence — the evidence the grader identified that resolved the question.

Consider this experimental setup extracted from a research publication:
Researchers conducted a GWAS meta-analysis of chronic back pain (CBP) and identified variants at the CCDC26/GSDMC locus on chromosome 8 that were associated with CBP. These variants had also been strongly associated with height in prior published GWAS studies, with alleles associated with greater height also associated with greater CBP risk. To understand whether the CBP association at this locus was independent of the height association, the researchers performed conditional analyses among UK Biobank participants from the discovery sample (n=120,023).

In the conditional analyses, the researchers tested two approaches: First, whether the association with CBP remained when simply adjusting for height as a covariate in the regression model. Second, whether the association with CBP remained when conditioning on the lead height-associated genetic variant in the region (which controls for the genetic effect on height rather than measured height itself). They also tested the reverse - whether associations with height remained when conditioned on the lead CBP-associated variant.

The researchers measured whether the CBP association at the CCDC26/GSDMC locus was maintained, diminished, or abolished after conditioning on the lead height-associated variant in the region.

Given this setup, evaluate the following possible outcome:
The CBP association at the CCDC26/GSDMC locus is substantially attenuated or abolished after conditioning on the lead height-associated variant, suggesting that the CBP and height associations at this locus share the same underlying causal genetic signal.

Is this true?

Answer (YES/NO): YES